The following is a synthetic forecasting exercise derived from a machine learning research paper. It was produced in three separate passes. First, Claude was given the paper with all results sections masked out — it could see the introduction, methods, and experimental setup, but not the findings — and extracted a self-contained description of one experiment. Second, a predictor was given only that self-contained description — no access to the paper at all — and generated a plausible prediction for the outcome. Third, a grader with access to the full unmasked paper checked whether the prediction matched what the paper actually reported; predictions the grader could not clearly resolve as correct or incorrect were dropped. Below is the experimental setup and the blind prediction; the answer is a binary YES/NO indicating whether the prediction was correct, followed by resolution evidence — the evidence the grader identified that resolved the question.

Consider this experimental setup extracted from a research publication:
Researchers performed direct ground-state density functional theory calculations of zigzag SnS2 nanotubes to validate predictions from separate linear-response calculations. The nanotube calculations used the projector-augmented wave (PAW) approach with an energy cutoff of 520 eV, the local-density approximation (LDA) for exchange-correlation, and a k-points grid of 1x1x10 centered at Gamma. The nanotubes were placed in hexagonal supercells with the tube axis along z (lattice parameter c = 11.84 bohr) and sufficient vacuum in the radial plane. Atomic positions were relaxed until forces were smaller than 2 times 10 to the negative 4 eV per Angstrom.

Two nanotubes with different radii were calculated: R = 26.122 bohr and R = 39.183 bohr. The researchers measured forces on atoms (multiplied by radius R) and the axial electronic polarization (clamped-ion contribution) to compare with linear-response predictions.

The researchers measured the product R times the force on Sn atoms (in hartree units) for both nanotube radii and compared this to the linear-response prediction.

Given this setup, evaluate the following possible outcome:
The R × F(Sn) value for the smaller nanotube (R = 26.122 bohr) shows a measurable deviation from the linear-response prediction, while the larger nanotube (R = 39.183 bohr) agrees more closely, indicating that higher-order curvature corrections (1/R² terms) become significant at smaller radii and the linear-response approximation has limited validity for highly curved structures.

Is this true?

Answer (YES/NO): NO